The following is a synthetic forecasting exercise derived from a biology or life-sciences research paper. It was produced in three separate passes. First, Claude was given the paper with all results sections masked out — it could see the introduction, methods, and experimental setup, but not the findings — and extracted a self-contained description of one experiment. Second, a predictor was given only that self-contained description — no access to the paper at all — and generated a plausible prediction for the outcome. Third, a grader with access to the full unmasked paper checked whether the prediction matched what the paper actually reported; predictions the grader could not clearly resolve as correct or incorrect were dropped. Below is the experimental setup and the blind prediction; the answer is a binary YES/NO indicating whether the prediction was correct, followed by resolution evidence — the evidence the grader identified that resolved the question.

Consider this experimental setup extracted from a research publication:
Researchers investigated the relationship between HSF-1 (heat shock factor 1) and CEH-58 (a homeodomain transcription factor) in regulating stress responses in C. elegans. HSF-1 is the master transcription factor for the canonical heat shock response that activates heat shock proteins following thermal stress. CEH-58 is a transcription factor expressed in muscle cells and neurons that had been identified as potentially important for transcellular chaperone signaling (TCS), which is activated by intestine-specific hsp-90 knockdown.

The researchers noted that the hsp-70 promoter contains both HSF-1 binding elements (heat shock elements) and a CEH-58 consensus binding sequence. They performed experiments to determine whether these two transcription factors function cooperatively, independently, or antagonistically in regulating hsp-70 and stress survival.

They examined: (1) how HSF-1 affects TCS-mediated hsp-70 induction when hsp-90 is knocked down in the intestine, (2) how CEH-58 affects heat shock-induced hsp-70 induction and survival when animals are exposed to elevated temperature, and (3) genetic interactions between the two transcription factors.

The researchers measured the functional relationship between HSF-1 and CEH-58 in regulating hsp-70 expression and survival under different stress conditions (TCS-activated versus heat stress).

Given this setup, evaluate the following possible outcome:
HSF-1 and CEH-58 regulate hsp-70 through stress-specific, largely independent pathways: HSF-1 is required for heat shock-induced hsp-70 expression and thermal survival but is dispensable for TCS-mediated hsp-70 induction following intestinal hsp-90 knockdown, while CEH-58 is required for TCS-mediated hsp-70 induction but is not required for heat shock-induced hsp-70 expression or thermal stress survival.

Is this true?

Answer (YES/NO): NO